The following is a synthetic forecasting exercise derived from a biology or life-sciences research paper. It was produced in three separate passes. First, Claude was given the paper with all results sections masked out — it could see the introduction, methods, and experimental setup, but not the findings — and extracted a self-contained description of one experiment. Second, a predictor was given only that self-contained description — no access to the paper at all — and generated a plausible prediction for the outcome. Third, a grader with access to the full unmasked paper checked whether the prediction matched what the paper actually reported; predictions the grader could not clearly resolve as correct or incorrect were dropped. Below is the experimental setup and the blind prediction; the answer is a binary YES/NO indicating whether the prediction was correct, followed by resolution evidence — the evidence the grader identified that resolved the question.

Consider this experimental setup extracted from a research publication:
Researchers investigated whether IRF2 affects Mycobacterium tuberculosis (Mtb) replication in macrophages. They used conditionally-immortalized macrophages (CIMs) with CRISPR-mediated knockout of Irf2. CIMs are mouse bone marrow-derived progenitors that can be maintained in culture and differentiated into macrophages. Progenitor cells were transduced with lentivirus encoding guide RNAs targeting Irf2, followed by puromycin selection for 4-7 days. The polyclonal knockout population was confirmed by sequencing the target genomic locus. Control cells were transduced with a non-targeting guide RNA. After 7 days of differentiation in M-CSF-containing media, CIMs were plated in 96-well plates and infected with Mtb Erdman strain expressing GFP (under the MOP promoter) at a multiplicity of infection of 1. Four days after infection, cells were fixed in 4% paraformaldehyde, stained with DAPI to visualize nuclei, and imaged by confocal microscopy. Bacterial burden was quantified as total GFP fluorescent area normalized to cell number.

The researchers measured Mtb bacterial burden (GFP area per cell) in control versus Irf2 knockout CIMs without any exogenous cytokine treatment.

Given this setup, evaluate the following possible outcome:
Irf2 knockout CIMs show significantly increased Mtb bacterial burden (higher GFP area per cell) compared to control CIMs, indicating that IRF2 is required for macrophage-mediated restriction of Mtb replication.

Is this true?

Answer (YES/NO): NO